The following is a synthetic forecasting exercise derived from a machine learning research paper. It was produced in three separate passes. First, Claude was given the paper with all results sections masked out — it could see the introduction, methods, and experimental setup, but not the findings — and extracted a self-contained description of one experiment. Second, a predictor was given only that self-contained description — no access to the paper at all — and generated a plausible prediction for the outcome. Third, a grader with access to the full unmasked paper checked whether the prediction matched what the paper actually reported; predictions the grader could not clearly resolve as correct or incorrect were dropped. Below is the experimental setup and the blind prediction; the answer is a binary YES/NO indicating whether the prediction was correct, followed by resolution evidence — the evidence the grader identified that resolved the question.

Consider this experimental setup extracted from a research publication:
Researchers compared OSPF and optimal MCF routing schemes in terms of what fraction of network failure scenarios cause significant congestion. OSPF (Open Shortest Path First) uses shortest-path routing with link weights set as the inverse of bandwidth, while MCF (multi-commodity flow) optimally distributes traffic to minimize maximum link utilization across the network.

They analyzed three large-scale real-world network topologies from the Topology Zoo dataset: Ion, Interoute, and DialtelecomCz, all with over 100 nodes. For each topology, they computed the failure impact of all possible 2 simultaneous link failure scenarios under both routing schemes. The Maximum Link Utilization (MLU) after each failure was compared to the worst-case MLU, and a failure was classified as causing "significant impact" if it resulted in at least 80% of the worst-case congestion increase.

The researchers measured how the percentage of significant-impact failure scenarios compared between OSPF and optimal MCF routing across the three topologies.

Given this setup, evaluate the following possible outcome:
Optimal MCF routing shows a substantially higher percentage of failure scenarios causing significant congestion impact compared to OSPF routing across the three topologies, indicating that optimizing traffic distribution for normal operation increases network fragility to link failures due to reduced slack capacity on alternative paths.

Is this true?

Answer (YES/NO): NO